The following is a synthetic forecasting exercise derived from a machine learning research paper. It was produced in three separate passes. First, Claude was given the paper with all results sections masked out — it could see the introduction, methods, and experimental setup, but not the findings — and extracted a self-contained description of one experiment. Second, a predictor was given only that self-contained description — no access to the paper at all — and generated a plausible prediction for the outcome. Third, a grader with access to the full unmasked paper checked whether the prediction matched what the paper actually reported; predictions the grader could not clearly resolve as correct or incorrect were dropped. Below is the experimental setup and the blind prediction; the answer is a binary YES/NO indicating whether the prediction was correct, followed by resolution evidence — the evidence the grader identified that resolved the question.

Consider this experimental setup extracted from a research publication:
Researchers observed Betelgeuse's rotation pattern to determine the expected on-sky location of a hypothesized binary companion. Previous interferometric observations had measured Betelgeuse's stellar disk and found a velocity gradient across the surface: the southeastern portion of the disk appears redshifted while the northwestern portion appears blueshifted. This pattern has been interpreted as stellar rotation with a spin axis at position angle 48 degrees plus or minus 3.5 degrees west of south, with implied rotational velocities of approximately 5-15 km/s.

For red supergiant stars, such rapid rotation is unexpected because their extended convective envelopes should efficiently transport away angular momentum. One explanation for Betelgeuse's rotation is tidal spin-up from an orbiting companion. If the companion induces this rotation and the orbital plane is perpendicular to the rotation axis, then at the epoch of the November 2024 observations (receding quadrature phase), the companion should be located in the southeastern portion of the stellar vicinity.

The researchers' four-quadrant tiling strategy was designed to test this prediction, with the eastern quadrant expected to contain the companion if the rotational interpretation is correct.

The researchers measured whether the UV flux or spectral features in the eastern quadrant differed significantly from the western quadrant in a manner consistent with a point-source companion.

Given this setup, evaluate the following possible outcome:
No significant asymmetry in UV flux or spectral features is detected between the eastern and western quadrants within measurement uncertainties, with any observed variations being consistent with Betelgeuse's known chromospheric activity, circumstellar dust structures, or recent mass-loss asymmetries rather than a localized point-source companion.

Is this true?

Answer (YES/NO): YES